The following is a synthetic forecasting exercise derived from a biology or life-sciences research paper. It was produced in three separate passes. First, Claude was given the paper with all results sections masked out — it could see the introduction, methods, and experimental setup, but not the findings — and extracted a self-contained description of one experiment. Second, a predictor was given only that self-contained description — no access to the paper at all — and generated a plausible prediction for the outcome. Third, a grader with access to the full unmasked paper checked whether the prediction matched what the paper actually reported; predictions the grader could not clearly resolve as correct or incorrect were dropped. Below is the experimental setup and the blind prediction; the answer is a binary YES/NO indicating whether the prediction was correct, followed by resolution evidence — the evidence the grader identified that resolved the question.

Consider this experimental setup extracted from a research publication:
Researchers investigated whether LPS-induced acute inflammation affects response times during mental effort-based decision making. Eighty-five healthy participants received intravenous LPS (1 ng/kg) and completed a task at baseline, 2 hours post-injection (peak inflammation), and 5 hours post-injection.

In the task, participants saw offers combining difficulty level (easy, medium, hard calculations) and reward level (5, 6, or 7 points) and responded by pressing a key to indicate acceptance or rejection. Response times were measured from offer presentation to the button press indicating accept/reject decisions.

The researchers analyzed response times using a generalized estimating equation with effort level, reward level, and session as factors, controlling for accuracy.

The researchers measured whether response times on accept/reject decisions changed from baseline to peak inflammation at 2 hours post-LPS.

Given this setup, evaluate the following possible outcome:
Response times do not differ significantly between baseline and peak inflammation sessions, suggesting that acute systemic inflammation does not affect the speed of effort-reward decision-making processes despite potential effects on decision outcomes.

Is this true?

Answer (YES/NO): NO